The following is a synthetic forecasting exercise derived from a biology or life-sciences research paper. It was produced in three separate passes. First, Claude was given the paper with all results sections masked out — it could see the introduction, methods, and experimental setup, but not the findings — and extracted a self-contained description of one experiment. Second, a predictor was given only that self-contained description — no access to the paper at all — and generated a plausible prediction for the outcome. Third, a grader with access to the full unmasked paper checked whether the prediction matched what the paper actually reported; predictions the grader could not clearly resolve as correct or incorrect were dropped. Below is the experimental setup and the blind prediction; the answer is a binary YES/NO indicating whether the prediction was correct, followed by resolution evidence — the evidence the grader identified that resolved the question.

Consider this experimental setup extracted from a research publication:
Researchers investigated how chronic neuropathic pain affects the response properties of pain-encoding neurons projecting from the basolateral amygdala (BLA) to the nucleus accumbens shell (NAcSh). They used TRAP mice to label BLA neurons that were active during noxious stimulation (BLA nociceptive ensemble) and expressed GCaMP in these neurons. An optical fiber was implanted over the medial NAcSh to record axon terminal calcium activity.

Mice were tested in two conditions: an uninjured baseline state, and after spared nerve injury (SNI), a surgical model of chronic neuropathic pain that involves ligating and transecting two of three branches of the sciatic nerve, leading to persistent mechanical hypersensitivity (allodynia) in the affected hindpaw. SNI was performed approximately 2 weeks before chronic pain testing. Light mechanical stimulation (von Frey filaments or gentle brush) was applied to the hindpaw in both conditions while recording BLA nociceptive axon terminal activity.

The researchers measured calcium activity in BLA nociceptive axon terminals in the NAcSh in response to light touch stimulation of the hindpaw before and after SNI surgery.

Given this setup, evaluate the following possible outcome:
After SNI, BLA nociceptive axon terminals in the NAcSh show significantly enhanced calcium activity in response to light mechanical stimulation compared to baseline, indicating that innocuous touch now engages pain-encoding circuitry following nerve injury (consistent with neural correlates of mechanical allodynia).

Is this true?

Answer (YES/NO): YES